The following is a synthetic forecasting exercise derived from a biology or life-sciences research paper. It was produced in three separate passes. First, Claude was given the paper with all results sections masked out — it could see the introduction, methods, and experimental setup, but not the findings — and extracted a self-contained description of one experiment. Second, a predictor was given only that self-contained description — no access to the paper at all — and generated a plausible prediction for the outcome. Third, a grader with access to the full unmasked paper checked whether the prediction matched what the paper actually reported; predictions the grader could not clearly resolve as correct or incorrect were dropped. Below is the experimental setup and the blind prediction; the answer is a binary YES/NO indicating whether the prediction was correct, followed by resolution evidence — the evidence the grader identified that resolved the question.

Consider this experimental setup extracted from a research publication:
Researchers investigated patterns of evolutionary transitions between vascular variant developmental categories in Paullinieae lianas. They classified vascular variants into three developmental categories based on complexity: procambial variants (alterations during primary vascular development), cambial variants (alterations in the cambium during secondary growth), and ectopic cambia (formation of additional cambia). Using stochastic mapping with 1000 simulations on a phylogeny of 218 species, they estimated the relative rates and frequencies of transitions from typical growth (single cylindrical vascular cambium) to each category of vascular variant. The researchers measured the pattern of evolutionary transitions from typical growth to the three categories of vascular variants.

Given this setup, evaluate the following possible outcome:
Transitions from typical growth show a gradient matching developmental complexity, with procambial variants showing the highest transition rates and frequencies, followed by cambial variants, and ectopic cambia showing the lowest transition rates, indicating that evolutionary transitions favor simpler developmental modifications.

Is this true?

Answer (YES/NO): NO